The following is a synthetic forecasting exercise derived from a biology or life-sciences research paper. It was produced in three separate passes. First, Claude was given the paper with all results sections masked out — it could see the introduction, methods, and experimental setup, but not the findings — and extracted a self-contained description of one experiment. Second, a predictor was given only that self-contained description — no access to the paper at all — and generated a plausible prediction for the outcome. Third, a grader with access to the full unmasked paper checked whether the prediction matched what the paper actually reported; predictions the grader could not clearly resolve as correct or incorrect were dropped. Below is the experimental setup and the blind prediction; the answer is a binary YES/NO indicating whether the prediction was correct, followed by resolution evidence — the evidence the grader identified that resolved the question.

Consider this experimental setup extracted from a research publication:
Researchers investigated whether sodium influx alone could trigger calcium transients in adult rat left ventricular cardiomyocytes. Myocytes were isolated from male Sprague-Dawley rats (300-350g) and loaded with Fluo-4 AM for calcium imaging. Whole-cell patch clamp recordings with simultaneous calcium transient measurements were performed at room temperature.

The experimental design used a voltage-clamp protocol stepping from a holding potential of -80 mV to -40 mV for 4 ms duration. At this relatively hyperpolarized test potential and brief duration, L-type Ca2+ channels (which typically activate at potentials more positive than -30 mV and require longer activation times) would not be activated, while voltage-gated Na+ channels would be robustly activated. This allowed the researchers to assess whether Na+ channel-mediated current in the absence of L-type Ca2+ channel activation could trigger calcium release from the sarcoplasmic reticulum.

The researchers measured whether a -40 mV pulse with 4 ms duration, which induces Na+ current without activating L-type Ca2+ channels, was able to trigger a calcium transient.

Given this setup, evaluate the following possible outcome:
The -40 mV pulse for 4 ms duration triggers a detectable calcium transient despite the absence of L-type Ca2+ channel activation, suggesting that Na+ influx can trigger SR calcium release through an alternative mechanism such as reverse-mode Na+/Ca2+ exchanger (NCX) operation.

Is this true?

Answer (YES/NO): NO